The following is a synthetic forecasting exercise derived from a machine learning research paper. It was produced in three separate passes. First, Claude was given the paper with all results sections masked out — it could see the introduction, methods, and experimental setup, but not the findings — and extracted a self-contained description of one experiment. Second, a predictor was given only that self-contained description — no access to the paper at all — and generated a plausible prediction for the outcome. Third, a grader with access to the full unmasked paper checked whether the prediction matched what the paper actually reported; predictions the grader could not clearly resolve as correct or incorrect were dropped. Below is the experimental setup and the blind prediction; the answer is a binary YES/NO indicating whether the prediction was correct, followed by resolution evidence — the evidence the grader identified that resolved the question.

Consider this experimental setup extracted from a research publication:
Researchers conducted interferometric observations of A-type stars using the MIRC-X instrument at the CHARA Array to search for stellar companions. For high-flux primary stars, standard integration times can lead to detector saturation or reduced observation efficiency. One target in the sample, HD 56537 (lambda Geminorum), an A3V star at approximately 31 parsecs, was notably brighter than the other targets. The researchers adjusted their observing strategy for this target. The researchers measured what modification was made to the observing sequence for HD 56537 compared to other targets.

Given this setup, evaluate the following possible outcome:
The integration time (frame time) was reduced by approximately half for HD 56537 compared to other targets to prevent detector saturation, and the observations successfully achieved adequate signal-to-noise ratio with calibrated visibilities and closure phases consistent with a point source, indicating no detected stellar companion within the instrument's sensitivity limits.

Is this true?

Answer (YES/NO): YES